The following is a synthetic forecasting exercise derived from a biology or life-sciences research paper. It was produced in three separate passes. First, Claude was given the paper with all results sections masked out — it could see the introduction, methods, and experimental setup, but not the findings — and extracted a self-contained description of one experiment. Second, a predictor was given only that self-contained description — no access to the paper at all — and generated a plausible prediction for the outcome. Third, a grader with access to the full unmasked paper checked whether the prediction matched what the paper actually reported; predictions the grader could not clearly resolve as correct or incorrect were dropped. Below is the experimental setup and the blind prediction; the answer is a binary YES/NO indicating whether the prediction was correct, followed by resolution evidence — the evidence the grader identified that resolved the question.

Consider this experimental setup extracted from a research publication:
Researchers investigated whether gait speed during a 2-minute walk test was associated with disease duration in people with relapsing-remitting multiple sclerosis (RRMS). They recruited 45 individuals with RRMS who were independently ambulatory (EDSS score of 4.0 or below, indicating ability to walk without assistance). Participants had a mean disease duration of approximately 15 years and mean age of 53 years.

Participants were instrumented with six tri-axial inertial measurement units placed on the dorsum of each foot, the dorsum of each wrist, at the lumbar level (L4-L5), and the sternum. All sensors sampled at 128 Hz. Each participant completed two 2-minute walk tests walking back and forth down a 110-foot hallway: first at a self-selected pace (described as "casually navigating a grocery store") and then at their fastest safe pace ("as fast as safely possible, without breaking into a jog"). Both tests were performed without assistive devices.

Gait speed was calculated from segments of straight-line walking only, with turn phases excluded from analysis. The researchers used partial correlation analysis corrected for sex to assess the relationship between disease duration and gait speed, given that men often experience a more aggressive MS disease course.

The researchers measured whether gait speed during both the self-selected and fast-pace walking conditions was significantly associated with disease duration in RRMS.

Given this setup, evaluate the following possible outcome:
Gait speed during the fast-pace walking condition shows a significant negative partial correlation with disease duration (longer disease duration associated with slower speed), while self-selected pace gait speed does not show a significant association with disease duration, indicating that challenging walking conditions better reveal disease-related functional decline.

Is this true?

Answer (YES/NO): NO